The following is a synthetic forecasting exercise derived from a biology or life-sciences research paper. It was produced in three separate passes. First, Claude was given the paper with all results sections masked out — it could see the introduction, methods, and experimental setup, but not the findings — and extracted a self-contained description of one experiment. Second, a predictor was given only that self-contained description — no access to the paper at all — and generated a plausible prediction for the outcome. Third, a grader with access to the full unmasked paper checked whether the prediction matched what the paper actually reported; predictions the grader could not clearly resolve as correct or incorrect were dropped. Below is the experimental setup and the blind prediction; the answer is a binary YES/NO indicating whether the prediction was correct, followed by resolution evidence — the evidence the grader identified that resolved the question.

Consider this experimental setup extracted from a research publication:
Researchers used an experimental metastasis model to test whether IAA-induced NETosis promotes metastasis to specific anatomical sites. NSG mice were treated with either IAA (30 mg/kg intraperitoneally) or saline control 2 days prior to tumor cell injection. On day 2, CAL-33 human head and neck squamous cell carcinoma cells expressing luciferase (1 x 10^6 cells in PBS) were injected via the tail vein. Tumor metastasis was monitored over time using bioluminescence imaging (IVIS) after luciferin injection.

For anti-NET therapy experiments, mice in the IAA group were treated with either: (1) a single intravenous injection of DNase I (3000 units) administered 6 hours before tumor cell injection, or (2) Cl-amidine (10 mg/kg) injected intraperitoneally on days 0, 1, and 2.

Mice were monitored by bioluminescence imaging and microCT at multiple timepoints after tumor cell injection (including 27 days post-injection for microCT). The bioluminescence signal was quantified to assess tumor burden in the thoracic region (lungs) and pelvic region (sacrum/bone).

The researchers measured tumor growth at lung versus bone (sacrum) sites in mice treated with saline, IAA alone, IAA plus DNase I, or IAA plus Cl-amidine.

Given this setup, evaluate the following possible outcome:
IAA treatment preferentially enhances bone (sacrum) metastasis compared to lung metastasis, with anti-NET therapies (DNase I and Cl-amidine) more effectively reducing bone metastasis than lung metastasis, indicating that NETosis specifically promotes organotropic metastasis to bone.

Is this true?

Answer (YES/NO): NO